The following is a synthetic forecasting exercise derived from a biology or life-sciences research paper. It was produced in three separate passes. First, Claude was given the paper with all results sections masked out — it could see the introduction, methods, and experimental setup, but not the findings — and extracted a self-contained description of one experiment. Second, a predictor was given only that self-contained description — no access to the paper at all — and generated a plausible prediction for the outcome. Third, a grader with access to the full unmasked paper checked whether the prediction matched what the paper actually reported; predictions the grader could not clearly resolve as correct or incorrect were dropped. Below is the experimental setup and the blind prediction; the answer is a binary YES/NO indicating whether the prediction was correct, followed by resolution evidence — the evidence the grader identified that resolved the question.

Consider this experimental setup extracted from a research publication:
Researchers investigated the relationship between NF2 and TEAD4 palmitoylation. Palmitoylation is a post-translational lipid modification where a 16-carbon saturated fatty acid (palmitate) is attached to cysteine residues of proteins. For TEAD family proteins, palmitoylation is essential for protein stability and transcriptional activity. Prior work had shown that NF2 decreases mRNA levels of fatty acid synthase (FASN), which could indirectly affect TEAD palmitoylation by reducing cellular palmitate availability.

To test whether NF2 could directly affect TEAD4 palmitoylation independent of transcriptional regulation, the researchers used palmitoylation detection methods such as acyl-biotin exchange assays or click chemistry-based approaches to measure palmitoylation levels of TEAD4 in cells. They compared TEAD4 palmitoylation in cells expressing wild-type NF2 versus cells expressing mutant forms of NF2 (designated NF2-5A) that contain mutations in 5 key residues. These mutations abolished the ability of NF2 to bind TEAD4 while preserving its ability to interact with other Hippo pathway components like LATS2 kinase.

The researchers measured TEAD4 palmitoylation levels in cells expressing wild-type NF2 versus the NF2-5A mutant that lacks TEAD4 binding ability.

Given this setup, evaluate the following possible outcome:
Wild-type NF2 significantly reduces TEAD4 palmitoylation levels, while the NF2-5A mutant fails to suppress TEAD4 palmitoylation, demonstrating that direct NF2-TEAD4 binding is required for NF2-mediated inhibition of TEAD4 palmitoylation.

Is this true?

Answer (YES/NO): YES